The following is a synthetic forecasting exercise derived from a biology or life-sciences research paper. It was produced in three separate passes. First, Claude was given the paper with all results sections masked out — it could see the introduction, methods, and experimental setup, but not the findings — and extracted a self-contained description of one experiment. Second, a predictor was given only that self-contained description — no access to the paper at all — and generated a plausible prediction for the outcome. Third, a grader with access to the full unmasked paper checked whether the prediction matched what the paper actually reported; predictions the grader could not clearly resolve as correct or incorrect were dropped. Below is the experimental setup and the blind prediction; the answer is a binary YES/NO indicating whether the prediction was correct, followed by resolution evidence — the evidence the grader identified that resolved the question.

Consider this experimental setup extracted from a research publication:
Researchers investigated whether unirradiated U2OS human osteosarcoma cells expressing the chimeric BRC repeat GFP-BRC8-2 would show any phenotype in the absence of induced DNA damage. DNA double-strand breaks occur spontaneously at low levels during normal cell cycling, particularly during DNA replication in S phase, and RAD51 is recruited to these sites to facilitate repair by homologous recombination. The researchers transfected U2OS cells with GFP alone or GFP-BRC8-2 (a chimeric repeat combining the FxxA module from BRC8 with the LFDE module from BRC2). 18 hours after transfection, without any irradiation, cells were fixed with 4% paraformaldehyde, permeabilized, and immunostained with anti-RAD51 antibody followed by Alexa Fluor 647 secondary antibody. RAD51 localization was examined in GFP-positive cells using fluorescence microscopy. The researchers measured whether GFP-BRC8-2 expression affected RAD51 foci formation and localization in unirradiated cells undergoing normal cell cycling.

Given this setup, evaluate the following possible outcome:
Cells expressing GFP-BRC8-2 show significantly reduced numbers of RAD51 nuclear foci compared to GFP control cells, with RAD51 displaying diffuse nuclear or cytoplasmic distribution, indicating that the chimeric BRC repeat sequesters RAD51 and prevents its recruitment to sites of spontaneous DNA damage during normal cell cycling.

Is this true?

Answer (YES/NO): YES